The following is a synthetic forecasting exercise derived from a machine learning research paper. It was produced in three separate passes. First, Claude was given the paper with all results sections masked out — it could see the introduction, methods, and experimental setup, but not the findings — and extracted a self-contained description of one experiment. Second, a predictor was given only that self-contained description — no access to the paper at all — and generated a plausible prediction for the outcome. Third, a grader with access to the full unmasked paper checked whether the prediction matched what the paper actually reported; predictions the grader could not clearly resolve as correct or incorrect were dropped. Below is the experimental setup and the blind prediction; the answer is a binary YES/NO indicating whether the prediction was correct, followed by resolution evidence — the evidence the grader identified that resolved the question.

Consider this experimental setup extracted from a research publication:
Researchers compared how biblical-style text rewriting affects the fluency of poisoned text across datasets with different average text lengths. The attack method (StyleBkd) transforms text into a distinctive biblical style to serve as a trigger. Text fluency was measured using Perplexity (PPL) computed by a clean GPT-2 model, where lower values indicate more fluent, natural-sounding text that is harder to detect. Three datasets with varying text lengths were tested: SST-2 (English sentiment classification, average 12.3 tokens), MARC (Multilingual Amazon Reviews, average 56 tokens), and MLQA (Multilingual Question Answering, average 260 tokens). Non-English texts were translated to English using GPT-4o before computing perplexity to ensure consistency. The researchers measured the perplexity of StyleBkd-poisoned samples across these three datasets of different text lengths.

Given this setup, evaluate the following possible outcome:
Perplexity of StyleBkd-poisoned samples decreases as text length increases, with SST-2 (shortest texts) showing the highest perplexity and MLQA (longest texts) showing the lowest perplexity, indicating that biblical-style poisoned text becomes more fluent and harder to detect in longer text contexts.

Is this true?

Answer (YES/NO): YES